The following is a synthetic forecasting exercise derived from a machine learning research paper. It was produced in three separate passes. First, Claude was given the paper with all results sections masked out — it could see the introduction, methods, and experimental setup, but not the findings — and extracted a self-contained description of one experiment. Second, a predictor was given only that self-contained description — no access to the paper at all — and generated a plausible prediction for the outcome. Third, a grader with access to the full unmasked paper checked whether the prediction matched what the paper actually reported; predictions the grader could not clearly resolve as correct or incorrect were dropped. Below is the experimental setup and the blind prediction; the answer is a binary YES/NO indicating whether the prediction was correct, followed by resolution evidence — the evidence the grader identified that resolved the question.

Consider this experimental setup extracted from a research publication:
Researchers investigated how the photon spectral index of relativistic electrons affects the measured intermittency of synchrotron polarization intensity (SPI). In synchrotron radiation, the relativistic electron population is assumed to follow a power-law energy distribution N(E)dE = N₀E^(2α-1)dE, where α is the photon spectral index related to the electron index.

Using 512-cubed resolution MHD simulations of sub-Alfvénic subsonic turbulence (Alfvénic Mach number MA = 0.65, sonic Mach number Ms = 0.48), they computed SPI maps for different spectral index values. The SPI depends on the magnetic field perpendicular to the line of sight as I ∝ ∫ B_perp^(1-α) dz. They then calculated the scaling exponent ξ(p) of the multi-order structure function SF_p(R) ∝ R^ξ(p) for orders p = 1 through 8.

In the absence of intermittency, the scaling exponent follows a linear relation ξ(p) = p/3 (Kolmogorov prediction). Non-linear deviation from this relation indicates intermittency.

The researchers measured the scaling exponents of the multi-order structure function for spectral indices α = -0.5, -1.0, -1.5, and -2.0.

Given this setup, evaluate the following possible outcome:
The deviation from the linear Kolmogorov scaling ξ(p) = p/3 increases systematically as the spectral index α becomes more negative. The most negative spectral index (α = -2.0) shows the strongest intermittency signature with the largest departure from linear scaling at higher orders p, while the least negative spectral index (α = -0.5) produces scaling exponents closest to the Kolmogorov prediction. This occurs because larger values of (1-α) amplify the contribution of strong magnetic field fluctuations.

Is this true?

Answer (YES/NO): NO